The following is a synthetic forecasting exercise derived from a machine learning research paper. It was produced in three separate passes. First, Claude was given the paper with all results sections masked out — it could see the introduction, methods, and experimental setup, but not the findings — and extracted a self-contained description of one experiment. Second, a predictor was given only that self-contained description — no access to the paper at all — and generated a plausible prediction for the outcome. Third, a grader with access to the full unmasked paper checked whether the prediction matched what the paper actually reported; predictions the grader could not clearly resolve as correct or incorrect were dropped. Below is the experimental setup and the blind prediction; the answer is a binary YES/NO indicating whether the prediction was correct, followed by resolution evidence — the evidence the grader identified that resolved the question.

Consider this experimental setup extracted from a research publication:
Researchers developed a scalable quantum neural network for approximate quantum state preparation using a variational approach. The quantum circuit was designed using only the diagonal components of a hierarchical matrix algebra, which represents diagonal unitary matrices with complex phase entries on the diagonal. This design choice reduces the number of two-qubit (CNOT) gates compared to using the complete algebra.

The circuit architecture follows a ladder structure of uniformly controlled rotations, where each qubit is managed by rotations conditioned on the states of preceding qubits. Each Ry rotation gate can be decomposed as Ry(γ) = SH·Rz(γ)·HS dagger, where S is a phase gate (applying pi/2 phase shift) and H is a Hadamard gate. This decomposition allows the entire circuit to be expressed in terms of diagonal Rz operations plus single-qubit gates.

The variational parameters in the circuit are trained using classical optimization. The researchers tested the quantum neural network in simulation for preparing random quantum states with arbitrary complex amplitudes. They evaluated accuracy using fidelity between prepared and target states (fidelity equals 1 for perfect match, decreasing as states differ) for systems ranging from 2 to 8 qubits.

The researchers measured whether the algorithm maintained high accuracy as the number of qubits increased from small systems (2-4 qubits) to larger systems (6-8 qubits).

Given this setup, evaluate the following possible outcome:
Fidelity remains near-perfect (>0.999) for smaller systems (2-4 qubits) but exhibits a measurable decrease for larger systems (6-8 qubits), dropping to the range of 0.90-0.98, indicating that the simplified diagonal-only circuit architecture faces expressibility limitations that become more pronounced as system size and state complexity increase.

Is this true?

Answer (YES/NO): NO